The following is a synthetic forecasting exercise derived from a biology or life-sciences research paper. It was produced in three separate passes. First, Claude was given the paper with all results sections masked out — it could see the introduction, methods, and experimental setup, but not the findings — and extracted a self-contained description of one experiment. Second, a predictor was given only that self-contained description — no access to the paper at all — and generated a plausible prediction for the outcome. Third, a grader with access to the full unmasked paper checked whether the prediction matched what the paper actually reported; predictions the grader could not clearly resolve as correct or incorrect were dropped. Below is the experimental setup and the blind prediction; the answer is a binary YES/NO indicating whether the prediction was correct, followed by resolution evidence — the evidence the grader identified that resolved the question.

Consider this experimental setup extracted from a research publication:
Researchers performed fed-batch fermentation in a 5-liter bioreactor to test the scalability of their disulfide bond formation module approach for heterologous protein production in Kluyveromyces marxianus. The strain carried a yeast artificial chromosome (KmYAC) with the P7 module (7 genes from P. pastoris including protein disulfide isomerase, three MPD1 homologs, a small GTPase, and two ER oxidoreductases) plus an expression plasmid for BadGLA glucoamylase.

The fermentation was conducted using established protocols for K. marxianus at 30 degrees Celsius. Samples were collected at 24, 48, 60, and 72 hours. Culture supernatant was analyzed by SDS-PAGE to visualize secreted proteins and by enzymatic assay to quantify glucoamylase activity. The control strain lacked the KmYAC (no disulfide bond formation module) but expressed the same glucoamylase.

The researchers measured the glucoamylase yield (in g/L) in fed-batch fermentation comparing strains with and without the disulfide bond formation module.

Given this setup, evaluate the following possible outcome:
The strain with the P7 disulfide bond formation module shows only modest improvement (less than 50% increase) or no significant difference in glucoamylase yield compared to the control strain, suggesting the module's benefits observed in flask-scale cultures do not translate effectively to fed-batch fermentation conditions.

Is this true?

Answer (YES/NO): NO